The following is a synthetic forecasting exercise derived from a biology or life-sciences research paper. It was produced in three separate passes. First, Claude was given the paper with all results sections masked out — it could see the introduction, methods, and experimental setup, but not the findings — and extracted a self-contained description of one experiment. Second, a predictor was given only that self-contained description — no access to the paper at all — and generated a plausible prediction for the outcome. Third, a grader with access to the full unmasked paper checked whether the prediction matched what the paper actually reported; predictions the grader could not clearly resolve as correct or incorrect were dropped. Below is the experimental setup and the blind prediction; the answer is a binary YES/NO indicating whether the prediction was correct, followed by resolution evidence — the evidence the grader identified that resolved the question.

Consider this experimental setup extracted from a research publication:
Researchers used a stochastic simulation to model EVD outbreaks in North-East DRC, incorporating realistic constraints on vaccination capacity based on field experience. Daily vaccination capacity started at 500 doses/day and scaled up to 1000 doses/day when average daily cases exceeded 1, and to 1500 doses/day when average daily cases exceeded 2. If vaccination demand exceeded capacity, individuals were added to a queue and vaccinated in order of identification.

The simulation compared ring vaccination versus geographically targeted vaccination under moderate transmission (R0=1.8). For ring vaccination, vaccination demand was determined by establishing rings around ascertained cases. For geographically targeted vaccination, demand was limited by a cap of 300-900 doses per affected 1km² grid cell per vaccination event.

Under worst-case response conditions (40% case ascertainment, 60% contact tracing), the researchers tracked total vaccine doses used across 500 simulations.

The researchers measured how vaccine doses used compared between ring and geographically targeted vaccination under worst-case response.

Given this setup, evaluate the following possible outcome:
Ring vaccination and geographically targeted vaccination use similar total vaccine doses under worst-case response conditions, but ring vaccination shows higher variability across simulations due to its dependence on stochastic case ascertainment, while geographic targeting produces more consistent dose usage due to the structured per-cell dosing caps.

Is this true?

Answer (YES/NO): NO